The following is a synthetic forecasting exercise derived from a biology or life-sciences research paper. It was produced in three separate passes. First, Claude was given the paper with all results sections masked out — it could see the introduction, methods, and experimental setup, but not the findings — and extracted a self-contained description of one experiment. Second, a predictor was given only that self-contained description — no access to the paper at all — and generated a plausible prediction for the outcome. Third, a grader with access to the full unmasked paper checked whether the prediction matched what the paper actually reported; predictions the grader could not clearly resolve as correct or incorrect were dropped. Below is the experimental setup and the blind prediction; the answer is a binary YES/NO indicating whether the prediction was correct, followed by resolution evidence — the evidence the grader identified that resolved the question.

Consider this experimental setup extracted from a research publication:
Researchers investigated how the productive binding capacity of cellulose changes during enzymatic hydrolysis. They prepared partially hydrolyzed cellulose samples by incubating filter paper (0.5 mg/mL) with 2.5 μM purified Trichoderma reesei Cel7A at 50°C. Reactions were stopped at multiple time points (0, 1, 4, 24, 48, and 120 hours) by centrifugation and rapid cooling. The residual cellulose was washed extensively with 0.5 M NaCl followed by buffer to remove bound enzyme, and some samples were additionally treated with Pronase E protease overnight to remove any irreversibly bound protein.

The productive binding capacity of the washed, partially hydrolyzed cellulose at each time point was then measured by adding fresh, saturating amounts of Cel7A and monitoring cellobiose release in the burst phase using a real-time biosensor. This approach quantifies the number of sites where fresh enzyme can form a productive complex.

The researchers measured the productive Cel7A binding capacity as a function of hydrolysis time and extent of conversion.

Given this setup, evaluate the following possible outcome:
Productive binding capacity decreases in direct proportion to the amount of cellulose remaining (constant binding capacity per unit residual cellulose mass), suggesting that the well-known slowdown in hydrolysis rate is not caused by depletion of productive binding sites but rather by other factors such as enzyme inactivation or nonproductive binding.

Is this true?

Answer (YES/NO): NO